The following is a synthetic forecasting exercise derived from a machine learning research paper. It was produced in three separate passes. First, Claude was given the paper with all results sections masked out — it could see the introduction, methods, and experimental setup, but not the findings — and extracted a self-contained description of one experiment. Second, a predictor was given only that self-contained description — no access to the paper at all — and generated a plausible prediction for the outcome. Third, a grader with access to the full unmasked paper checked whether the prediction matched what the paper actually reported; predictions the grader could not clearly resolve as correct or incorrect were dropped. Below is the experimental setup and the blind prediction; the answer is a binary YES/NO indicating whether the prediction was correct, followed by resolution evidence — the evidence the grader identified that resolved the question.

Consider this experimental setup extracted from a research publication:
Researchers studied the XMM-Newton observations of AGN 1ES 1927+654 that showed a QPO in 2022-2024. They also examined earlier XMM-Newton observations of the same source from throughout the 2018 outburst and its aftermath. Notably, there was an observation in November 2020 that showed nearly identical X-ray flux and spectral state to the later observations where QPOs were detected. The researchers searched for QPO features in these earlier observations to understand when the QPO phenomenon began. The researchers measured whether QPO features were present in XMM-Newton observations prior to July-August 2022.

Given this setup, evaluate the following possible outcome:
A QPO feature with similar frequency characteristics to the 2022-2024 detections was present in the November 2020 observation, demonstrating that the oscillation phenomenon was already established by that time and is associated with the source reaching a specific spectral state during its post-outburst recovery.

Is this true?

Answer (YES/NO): NO